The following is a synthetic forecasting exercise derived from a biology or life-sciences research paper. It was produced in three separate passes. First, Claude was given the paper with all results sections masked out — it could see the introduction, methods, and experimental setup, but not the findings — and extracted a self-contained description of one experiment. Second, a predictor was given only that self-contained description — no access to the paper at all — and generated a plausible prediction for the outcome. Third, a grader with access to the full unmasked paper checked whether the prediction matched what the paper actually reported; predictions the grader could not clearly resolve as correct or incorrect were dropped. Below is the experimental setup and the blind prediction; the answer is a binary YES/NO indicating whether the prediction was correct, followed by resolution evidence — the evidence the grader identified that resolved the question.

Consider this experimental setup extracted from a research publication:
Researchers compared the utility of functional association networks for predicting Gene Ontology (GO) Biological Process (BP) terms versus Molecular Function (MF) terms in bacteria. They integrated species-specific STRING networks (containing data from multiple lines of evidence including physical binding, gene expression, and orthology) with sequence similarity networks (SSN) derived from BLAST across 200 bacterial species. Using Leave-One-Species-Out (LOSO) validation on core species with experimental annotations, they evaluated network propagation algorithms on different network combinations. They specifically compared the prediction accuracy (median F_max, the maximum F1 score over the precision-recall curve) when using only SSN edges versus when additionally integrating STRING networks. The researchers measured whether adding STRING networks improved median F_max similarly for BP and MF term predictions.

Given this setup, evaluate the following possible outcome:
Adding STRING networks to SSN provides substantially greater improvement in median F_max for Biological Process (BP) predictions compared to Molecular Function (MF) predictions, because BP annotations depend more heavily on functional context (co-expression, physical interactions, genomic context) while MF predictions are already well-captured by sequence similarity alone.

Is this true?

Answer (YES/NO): YES